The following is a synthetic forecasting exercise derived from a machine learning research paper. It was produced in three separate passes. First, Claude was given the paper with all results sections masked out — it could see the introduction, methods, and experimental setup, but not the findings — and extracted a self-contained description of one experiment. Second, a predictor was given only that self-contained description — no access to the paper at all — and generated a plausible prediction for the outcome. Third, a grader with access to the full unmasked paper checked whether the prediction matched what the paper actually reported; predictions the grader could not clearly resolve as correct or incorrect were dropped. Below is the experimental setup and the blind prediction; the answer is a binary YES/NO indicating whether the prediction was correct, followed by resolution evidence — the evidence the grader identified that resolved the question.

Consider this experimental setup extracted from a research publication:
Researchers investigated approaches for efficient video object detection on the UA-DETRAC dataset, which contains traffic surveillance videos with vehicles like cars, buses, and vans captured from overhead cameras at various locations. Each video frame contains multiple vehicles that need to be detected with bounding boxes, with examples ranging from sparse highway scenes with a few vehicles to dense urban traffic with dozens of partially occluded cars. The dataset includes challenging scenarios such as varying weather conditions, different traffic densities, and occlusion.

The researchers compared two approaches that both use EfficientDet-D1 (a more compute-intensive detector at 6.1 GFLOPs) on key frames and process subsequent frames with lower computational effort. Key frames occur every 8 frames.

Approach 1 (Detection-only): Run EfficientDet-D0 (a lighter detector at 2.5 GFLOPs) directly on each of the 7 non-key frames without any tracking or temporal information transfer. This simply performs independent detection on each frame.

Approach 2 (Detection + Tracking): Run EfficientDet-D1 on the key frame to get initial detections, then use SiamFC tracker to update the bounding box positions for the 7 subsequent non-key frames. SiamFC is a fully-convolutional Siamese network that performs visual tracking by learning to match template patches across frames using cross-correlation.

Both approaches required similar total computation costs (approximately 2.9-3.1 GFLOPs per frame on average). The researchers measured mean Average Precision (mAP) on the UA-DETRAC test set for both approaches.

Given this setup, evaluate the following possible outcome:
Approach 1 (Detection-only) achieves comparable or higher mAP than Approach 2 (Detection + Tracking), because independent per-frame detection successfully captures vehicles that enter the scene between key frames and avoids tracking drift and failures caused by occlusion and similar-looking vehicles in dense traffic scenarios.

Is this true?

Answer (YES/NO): YES